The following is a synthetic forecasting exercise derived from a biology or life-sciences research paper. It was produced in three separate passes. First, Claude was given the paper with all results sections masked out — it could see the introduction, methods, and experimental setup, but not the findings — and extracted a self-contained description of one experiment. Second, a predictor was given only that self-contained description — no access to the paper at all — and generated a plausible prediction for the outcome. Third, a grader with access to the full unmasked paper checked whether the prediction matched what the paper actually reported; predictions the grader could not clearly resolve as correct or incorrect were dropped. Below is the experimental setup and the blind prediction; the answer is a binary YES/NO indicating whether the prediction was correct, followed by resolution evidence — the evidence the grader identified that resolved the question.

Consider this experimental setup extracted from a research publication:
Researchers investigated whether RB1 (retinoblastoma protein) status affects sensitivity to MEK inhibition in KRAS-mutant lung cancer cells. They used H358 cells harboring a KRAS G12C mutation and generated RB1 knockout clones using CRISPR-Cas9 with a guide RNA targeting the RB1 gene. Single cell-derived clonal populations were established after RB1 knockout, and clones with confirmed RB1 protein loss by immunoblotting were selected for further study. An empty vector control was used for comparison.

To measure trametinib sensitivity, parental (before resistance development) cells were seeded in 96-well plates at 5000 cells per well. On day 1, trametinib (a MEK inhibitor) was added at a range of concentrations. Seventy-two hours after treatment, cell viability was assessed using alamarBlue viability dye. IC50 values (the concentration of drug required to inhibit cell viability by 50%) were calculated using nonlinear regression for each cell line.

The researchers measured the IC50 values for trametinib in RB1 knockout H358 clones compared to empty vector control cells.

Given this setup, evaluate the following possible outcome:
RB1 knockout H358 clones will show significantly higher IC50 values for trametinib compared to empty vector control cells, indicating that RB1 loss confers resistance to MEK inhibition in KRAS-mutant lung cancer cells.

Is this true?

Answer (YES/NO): NO